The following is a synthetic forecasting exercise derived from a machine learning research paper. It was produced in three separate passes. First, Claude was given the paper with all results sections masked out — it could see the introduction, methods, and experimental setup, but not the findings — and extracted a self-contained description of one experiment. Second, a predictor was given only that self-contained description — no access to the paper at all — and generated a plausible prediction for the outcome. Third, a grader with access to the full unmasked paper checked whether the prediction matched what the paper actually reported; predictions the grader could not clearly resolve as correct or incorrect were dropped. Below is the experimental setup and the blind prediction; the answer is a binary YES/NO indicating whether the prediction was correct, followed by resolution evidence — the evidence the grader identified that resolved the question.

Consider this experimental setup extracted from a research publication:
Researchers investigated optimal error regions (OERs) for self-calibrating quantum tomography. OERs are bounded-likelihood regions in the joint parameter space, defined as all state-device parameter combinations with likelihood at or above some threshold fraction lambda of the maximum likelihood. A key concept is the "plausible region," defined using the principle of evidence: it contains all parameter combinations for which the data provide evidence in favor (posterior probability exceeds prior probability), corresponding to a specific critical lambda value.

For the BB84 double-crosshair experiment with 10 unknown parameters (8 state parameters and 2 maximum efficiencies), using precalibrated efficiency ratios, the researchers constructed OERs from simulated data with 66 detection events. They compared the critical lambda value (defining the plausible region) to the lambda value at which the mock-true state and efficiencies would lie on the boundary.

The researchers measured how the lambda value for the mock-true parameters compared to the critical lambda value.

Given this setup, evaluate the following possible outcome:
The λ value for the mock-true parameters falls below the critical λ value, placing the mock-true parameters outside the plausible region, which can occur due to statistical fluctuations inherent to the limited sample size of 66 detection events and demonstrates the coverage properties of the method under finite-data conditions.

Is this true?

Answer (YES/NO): NO